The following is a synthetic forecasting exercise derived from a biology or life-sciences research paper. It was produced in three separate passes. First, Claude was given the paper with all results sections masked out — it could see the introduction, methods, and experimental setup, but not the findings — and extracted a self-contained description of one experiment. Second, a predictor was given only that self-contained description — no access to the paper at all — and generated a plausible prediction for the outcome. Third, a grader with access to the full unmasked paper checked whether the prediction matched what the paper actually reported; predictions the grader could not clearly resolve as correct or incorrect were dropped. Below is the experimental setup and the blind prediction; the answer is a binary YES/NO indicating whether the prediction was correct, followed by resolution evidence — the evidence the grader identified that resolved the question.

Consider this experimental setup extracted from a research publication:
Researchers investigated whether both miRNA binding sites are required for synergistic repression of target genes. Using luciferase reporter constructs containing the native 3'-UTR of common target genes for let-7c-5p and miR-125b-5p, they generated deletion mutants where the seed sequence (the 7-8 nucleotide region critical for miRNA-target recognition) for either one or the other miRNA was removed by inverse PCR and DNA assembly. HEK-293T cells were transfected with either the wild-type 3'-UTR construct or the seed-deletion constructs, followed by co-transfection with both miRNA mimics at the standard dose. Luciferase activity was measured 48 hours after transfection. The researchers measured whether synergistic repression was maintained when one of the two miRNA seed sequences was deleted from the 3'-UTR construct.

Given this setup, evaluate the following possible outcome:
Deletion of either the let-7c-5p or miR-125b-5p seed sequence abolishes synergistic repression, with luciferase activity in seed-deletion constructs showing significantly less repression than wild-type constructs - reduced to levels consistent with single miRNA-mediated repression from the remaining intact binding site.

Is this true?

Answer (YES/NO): YES